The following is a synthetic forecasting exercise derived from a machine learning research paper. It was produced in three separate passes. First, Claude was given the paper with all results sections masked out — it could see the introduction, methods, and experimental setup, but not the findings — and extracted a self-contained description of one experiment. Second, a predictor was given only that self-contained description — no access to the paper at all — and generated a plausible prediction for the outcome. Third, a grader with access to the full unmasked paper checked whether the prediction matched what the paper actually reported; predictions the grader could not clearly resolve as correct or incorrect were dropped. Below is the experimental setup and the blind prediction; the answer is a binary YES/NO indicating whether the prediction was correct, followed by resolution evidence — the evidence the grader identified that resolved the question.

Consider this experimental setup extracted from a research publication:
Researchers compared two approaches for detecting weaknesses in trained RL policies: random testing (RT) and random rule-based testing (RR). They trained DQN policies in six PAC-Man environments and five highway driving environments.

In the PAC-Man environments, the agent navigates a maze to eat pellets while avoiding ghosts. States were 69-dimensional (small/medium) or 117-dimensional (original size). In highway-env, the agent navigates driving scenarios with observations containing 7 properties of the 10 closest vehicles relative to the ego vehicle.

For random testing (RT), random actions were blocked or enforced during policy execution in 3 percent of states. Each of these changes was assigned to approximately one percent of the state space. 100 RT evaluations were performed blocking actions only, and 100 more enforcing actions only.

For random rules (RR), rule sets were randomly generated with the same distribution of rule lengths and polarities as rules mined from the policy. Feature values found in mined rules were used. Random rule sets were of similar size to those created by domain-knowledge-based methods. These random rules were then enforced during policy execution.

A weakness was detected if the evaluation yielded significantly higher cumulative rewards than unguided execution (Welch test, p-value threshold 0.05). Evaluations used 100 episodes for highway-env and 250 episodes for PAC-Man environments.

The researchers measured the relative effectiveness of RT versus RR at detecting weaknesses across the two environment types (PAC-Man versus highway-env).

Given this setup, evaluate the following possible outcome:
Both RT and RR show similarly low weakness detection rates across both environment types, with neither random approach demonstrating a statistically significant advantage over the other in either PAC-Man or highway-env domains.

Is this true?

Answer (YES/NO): NO